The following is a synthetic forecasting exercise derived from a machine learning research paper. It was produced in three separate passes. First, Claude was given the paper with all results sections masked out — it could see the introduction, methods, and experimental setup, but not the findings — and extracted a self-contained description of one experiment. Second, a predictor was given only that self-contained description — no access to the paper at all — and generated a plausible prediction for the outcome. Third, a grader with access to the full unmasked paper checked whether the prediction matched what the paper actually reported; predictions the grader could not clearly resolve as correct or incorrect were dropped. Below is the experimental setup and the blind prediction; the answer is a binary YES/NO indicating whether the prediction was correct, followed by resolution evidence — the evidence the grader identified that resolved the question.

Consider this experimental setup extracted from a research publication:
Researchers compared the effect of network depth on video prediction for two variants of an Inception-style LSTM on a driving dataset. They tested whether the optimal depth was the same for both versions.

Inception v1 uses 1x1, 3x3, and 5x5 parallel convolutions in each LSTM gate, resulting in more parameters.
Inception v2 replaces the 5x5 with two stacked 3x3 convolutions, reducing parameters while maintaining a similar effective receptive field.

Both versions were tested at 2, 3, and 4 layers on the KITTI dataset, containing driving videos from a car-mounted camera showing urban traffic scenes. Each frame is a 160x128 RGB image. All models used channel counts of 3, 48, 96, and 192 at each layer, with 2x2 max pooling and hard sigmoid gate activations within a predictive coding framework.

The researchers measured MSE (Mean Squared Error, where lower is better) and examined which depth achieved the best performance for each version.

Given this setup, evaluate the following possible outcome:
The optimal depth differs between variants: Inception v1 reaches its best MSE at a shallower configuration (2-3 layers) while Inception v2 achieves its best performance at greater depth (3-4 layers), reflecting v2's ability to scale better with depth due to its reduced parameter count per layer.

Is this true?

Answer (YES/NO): NO